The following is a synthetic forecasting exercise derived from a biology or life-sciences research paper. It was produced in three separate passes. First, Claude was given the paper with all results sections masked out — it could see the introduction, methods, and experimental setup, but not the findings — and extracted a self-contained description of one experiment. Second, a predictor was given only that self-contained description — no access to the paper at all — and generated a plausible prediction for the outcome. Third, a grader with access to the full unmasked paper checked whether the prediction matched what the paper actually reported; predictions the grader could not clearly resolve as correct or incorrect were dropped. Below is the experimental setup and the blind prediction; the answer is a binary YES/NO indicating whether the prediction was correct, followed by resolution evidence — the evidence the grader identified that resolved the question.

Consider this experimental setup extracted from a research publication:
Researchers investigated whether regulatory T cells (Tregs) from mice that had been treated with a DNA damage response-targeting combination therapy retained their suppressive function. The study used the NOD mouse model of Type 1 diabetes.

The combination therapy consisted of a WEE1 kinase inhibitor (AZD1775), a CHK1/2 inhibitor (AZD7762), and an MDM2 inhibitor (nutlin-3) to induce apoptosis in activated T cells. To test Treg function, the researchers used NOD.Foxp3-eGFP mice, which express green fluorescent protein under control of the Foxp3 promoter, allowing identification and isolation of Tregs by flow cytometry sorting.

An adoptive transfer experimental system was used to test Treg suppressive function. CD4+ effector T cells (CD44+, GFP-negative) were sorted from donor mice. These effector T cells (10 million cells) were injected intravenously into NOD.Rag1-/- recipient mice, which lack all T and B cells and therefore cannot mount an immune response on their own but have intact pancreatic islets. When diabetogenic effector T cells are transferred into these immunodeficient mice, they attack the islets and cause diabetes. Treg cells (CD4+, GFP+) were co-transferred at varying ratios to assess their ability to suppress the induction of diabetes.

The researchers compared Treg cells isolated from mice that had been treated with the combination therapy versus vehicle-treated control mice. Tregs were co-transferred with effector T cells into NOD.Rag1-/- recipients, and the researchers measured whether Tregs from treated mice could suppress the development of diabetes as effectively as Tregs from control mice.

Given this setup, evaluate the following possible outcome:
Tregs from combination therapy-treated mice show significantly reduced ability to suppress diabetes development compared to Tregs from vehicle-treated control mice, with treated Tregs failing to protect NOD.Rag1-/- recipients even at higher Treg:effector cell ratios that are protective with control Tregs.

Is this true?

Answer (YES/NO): NO